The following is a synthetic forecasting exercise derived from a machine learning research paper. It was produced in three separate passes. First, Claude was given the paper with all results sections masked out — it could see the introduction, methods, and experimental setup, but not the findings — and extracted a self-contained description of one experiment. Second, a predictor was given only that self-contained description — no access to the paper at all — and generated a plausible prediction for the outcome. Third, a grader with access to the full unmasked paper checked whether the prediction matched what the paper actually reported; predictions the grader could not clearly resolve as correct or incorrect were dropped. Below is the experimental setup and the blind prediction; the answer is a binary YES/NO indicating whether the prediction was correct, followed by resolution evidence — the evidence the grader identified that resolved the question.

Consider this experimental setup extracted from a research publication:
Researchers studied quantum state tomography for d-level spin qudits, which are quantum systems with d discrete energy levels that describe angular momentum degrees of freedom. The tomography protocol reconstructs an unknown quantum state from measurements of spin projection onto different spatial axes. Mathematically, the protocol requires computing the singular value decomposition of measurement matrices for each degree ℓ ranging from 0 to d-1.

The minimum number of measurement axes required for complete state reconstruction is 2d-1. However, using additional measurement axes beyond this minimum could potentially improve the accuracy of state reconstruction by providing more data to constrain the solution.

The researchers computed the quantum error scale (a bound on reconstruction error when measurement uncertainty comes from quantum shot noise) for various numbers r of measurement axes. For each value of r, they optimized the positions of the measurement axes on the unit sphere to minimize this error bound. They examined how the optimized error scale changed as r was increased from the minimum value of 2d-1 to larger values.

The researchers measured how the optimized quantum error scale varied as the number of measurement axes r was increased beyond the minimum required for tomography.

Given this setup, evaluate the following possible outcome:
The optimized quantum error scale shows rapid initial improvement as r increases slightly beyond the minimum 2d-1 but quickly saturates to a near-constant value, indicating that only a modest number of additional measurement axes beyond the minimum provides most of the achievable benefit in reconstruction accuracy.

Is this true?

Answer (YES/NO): NO